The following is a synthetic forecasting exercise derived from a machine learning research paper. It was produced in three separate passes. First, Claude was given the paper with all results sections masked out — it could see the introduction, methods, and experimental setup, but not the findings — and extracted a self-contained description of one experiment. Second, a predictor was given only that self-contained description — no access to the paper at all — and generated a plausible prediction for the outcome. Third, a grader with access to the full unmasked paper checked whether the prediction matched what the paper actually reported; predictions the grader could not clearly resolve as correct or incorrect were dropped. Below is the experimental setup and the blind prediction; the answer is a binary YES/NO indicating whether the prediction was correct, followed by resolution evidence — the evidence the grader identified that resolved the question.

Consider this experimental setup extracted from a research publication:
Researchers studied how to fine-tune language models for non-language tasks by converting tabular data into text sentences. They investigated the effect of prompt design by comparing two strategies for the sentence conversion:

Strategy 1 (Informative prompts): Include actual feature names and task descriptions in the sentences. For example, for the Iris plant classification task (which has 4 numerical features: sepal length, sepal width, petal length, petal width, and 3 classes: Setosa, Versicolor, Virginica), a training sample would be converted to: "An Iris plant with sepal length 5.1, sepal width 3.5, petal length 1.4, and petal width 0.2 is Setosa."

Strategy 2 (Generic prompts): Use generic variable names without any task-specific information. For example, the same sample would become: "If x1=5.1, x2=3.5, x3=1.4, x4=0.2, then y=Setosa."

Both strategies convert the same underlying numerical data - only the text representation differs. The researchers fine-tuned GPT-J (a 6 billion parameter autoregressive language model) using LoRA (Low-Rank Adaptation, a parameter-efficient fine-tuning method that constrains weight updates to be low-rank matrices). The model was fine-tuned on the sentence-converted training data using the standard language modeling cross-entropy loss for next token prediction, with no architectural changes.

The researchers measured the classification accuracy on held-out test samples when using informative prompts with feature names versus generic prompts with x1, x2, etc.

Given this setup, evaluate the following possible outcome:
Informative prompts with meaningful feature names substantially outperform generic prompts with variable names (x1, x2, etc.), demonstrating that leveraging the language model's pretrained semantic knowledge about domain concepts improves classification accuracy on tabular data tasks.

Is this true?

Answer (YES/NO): NO